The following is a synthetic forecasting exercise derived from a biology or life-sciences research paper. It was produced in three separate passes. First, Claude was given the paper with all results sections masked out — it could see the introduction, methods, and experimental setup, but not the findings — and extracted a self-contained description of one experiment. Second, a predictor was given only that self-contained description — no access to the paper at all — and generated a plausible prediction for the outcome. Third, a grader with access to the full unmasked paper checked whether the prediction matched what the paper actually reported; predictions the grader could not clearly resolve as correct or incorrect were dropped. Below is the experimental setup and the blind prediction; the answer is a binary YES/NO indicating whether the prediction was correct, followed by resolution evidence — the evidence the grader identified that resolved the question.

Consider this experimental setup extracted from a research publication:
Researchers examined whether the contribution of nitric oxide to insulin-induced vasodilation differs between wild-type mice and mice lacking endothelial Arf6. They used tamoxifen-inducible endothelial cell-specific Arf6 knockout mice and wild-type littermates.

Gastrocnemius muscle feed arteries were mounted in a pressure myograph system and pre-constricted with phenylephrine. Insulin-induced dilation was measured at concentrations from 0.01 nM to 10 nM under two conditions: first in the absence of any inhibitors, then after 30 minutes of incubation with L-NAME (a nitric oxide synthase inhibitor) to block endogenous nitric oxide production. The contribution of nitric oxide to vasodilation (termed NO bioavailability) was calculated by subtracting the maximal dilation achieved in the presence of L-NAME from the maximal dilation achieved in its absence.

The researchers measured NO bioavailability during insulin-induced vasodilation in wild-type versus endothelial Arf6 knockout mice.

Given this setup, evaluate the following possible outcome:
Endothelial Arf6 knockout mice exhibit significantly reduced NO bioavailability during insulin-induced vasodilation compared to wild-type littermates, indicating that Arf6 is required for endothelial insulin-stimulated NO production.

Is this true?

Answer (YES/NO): YES